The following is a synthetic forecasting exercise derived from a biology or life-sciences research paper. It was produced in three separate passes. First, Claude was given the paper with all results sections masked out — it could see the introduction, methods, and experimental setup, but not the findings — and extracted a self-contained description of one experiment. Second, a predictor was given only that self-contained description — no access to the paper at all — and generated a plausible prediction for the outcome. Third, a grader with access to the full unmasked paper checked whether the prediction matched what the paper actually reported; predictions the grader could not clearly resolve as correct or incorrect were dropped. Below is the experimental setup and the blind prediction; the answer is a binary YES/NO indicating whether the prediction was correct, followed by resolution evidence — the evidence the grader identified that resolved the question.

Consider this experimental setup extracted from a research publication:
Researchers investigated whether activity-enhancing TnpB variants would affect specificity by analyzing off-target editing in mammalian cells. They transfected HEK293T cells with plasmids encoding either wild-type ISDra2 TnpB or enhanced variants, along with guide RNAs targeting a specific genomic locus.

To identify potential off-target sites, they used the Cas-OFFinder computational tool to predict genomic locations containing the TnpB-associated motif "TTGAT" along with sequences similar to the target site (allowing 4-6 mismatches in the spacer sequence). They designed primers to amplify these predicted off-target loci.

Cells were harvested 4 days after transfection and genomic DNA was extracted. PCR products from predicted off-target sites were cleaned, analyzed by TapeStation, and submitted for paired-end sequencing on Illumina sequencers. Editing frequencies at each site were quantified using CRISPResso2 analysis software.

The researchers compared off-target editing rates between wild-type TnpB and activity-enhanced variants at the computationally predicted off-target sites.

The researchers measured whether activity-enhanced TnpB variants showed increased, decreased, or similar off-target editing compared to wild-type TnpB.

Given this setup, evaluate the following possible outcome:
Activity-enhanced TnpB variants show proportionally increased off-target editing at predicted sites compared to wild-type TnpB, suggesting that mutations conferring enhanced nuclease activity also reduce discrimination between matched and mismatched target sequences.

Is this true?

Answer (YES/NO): YES